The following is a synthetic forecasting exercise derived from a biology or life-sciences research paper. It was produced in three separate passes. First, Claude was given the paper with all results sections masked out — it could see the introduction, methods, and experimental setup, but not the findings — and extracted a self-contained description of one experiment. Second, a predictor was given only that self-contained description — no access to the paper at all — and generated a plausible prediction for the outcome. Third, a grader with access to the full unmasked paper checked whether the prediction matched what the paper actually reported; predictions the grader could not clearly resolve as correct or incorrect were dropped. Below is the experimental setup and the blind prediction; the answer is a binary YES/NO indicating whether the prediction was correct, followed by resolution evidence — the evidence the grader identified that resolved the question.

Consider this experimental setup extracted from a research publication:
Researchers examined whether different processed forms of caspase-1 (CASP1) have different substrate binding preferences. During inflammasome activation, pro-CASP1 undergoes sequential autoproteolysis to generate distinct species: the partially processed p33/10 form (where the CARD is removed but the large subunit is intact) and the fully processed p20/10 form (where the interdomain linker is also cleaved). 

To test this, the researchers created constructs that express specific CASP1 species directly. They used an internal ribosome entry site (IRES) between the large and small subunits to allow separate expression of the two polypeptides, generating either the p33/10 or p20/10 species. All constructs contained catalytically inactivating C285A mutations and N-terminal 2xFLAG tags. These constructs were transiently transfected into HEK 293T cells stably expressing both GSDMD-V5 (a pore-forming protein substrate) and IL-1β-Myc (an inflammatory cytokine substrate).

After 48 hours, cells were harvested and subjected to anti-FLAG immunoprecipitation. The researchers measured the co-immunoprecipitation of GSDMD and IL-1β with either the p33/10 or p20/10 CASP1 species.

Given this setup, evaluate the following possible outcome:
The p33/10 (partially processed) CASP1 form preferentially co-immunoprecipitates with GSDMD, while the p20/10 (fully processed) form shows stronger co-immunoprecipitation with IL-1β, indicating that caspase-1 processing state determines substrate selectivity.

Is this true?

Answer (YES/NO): NO